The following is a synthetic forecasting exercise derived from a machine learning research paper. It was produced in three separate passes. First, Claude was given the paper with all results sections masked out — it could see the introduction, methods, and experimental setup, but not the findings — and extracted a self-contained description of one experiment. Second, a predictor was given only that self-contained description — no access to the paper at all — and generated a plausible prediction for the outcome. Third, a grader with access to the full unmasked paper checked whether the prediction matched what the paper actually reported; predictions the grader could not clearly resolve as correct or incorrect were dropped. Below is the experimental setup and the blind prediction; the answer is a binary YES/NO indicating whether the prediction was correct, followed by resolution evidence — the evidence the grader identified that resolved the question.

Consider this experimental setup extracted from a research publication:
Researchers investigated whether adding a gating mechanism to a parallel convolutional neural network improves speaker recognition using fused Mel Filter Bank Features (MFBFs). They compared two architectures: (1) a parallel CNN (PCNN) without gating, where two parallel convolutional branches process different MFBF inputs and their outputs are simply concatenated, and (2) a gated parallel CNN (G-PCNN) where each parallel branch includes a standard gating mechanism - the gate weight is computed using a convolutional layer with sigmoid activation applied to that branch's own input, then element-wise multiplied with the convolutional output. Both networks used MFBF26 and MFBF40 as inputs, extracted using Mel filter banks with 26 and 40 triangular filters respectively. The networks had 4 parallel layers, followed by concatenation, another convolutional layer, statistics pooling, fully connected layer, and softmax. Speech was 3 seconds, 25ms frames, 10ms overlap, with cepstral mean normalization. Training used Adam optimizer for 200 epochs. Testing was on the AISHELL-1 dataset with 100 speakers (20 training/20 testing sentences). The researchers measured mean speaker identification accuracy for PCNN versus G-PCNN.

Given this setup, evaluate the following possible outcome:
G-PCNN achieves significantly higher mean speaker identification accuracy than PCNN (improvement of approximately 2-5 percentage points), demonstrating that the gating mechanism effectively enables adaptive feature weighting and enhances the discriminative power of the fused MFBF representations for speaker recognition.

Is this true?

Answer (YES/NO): NO